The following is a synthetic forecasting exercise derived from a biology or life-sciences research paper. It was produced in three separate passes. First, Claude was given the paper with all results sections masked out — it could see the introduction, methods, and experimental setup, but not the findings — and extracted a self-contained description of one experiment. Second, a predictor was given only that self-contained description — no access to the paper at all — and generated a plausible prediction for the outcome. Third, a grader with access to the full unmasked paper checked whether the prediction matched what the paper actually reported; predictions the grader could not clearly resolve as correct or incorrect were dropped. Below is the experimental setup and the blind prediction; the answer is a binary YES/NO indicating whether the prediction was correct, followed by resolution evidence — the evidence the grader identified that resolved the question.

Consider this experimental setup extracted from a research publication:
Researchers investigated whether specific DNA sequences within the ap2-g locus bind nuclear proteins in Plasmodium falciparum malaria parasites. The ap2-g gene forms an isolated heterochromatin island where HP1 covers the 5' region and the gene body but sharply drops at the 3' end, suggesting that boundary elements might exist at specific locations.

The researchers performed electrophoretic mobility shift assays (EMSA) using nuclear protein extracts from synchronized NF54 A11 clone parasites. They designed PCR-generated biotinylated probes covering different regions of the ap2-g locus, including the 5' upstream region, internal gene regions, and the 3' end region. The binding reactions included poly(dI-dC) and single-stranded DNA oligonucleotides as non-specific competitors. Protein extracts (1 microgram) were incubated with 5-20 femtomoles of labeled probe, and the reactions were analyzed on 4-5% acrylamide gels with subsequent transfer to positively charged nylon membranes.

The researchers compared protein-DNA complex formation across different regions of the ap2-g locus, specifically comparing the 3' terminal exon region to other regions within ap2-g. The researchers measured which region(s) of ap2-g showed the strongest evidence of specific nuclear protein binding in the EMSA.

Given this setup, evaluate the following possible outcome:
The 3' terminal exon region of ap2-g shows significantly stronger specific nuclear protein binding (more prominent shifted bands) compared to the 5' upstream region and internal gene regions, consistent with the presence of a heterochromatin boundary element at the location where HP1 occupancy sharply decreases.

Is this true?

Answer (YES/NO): NO